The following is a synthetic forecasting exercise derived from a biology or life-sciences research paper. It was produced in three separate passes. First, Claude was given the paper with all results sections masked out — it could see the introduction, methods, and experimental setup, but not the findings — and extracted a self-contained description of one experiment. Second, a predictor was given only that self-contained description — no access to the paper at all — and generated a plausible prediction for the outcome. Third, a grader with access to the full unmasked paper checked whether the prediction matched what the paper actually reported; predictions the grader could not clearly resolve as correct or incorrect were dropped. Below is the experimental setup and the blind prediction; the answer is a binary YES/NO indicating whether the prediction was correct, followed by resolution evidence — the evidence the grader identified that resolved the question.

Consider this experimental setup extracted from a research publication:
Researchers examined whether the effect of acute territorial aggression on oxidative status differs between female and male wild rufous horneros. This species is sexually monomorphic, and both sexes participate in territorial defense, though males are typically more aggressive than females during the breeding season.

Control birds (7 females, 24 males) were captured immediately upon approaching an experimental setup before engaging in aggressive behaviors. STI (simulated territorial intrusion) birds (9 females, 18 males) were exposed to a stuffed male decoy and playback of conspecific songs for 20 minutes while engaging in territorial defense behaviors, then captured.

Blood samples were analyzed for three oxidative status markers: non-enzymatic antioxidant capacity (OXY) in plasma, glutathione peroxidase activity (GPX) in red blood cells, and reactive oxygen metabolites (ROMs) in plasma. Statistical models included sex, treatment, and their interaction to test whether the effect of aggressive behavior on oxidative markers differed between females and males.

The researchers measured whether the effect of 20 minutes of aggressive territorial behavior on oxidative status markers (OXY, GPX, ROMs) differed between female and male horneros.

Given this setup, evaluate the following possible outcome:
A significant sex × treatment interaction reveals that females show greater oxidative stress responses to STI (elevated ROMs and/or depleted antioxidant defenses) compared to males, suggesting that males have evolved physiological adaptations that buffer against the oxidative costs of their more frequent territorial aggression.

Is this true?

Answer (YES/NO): YES